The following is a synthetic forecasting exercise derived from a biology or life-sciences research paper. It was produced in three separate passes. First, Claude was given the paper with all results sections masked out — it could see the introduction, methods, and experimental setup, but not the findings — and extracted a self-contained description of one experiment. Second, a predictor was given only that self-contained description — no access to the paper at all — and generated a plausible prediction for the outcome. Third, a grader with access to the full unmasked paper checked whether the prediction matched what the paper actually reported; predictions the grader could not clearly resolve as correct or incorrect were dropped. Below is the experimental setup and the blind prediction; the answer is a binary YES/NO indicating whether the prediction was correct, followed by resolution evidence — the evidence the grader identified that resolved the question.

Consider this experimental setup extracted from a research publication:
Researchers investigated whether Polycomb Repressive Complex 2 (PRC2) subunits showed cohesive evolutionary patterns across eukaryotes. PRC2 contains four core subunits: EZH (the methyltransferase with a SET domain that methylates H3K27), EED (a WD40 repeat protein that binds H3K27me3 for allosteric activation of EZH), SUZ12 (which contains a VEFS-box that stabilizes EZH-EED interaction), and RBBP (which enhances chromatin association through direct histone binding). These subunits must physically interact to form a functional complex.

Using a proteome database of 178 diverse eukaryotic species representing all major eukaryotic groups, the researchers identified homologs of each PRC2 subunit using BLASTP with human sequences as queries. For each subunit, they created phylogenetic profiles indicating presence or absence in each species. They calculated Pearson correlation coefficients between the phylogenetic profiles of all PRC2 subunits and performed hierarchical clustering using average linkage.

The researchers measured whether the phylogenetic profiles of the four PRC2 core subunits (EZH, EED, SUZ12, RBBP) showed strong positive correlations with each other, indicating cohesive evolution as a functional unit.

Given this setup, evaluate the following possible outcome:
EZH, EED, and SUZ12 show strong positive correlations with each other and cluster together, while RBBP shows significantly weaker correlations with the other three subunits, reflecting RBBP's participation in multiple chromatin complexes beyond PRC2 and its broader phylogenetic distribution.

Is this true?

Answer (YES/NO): YES